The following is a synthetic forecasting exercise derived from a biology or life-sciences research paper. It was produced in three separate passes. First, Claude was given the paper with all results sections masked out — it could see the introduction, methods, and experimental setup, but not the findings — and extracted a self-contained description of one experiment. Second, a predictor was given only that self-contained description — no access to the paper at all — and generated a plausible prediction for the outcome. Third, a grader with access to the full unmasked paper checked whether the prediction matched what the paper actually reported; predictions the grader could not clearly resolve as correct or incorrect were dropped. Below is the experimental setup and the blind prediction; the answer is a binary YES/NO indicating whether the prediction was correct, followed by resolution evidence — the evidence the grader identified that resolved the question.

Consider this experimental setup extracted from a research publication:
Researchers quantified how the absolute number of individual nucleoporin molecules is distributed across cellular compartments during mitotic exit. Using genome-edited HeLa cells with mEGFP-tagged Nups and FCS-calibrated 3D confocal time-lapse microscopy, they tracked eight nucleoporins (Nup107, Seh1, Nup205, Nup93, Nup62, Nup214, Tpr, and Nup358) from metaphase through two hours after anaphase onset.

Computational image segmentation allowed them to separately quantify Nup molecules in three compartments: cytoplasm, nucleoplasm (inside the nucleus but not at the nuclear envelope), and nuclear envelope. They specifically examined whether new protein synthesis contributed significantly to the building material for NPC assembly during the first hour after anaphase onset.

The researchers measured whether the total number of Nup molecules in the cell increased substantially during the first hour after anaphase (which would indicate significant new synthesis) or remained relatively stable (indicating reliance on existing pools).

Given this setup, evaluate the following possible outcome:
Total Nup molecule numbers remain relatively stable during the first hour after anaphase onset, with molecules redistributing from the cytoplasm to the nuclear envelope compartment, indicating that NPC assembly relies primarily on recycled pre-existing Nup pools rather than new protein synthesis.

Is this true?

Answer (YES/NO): YES